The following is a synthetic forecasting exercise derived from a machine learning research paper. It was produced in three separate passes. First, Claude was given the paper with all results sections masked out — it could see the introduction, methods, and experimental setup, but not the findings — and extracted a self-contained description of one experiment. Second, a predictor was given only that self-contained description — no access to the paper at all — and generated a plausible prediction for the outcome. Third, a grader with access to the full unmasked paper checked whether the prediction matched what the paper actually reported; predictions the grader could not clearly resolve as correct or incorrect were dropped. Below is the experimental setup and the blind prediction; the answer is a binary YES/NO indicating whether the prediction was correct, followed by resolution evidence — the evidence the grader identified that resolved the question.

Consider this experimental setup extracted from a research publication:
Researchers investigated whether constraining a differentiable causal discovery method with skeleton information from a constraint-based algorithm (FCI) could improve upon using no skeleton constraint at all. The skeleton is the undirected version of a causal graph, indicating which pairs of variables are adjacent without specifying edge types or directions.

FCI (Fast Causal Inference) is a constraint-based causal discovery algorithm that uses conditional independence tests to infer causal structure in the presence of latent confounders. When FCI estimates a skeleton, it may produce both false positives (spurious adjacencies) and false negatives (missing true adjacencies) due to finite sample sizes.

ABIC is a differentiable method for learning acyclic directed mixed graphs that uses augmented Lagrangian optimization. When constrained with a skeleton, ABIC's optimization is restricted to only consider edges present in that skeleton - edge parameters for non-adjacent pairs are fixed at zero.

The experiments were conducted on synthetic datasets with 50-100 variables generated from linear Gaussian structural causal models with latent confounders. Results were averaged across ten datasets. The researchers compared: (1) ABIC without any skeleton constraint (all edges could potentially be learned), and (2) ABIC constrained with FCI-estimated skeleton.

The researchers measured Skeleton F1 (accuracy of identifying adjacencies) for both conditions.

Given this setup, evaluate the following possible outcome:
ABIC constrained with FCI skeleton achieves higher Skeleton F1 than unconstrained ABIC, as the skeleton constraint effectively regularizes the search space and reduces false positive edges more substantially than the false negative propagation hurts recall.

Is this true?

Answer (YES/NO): YES